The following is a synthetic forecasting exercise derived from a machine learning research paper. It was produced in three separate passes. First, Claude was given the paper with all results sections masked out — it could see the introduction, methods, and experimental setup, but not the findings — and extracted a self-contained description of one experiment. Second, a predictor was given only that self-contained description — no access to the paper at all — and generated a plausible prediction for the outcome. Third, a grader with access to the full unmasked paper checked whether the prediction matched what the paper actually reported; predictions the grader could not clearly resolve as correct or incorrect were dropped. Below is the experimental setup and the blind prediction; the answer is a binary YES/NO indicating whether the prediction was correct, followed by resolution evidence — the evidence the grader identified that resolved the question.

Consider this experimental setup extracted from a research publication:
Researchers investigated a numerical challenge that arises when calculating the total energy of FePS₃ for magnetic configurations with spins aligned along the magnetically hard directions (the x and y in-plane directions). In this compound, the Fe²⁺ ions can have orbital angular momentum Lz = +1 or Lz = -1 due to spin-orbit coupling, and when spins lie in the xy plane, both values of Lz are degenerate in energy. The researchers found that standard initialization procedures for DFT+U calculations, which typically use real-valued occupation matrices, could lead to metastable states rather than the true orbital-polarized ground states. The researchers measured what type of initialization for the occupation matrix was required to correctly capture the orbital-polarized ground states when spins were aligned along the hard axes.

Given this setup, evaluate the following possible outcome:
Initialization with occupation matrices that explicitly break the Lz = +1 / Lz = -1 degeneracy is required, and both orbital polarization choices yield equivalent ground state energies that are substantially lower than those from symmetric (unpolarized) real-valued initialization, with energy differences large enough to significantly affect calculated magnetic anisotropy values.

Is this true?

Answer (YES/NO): YES